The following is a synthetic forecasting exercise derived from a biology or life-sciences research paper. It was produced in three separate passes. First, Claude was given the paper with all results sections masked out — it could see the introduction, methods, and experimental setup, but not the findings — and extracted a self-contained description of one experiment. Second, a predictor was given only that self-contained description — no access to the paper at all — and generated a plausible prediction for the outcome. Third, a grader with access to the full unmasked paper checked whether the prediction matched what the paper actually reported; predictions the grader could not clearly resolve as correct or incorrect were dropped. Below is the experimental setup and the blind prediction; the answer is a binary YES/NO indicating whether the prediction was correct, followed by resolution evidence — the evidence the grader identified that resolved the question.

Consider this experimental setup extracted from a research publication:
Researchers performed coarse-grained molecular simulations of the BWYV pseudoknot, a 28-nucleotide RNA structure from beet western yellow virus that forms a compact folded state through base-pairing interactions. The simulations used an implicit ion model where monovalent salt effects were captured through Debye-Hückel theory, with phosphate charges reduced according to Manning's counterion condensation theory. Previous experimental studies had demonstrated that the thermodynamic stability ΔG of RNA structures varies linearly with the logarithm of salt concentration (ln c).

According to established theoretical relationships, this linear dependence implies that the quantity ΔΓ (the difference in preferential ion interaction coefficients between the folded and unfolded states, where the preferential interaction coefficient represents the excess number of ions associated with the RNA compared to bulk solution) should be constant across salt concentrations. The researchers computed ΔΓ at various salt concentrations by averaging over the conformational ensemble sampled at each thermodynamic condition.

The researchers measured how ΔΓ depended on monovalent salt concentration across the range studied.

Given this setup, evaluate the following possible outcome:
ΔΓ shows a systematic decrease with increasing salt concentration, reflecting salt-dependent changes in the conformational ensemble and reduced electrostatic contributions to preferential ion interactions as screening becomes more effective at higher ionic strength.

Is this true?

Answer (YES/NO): NO